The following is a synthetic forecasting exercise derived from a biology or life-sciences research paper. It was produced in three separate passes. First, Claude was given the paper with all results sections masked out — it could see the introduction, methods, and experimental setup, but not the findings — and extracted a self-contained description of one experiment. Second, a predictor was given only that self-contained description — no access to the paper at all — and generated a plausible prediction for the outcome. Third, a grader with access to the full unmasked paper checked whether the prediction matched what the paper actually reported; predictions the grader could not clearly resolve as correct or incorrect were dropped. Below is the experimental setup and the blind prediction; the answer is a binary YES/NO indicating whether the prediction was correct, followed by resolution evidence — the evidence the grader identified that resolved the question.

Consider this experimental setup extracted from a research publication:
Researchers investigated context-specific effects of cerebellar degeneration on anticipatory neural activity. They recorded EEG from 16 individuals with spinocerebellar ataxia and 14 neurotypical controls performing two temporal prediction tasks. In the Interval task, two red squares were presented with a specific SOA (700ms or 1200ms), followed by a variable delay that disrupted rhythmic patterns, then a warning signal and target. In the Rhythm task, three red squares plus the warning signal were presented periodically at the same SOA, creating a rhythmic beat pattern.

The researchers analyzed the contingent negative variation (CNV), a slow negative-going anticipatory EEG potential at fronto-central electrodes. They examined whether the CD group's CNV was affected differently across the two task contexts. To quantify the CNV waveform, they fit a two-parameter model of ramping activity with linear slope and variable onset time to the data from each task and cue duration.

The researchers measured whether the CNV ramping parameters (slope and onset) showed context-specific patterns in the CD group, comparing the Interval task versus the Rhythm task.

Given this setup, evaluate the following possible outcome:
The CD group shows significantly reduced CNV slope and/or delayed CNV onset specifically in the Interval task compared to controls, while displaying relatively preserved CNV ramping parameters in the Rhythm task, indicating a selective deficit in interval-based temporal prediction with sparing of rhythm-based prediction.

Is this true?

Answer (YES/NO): NO